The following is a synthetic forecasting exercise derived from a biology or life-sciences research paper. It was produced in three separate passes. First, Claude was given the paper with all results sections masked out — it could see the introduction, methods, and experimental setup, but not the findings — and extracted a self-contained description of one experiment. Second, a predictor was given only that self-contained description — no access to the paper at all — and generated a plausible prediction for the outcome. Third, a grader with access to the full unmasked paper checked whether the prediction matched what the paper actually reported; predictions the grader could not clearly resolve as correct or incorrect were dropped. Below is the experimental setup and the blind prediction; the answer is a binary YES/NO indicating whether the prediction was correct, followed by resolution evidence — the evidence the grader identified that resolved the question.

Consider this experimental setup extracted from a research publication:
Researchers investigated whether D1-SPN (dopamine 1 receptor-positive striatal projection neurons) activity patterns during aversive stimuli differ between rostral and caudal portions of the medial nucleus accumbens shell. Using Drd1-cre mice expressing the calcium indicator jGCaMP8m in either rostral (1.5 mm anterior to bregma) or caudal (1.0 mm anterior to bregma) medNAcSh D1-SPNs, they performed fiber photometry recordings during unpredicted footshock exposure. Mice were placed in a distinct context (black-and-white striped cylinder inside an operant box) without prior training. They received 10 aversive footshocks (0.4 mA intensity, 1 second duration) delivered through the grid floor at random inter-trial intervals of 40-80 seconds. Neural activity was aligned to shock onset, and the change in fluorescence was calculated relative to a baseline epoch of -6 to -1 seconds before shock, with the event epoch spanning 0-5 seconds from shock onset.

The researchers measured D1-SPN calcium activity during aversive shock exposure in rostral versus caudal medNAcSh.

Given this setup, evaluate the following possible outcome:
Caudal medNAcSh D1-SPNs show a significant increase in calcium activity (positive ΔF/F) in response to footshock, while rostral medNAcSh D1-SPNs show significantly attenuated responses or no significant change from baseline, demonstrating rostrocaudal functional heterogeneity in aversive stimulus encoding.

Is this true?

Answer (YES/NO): NO